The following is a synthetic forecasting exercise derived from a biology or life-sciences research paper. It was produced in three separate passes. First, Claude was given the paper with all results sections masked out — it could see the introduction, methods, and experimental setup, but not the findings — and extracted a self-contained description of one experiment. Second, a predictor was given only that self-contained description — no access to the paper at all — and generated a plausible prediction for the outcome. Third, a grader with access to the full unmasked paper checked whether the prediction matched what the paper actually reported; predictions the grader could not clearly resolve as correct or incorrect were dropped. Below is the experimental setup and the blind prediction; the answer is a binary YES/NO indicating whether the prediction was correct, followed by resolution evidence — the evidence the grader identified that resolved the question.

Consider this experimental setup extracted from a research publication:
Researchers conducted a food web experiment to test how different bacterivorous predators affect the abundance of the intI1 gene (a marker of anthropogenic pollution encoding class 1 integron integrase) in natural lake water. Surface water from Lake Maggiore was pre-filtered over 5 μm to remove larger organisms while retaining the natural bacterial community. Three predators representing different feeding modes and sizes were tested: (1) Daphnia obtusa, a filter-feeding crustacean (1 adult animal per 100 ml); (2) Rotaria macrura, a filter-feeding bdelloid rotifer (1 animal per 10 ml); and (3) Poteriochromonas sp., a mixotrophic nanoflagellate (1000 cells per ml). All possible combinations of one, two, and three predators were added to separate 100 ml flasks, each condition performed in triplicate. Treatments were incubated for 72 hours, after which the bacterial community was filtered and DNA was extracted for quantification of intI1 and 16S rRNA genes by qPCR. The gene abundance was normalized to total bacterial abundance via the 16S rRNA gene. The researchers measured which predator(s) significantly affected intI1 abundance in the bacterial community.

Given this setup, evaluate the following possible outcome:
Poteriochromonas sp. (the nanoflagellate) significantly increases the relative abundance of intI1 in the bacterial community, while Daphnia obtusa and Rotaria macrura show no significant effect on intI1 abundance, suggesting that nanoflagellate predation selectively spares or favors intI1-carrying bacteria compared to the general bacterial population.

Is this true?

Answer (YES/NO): NO